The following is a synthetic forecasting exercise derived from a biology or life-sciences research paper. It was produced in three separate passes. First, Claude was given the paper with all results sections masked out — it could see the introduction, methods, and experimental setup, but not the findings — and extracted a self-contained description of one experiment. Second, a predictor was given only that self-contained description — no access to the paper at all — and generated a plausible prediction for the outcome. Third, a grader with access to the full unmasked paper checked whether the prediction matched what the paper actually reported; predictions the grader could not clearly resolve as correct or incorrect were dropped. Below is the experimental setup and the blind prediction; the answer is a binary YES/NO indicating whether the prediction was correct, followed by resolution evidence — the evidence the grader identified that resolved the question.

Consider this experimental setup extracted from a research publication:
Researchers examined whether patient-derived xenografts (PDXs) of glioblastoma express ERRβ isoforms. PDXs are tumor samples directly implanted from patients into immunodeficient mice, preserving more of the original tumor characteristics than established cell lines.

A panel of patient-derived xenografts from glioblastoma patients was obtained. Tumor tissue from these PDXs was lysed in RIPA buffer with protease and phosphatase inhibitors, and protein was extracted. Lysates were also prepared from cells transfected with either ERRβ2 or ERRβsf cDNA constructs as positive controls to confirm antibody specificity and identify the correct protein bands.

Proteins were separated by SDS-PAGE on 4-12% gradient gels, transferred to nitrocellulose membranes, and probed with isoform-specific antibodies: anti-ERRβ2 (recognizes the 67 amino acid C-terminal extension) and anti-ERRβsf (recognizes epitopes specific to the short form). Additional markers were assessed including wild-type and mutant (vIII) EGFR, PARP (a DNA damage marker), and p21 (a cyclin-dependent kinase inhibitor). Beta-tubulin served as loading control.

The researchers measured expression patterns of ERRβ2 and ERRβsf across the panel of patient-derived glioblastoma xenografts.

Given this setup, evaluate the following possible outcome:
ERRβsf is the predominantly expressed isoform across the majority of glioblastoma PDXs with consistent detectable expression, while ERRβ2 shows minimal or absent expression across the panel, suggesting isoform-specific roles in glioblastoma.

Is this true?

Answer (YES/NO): NO